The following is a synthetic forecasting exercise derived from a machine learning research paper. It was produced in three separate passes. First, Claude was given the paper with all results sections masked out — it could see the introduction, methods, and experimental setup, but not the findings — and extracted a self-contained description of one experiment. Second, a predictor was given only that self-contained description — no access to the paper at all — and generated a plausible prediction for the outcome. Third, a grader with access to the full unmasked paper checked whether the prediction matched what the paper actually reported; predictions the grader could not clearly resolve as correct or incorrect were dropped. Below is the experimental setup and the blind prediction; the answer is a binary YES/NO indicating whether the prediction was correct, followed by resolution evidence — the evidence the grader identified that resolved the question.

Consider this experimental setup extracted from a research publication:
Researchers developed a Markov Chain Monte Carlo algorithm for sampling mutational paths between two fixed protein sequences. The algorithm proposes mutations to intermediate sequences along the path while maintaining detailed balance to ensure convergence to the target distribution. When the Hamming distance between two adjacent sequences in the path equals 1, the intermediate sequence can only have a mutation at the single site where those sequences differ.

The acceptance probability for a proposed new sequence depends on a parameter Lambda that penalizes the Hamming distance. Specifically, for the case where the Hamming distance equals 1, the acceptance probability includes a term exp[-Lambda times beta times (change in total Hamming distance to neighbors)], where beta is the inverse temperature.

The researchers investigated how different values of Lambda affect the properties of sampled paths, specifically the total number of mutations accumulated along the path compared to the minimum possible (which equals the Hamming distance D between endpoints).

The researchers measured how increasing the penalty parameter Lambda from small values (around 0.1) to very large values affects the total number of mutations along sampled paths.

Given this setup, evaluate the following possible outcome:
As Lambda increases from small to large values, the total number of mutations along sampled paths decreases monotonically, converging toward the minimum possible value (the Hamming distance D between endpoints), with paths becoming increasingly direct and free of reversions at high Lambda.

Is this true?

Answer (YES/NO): YES